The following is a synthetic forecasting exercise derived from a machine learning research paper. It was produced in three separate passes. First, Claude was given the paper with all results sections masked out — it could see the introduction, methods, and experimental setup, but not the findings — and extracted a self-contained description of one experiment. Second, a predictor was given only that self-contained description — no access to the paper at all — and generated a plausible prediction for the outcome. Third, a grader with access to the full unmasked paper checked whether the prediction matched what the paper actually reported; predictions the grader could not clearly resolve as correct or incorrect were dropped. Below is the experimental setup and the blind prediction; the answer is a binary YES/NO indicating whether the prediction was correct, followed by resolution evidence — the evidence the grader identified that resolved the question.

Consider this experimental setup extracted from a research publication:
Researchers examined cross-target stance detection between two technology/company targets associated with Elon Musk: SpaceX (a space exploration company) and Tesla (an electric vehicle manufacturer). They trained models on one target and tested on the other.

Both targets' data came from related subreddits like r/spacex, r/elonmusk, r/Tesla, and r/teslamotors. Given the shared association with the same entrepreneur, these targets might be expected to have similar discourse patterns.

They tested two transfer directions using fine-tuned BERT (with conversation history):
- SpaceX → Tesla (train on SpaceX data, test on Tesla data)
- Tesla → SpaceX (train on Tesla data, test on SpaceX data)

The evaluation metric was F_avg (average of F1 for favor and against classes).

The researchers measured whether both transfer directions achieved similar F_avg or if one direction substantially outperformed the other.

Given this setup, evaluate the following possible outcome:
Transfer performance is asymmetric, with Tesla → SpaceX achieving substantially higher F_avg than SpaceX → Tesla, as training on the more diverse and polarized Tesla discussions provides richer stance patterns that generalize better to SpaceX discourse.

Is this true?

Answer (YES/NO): YES